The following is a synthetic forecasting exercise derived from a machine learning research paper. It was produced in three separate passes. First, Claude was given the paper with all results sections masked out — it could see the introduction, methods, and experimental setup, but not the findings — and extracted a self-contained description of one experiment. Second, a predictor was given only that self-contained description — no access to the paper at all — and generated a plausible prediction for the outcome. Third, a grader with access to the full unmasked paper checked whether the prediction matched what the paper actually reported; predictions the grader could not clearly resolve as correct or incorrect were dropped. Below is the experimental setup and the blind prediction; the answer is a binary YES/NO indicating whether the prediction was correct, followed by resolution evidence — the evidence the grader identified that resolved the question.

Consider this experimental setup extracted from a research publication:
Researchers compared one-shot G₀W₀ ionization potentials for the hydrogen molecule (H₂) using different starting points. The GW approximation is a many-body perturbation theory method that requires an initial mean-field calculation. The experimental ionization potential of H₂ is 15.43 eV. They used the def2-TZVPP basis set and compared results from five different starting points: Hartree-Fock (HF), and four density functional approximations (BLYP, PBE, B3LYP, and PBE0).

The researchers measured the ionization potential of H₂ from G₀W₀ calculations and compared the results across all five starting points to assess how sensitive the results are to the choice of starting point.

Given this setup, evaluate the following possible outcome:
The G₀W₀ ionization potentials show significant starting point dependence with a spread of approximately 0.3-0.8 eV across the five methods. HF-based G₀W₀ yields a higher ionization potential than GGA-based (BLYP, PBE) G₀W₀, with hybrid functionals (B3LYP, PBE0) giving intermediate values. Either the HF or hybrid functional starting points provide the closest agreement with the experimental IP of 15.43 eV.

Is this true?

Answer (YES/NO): NO